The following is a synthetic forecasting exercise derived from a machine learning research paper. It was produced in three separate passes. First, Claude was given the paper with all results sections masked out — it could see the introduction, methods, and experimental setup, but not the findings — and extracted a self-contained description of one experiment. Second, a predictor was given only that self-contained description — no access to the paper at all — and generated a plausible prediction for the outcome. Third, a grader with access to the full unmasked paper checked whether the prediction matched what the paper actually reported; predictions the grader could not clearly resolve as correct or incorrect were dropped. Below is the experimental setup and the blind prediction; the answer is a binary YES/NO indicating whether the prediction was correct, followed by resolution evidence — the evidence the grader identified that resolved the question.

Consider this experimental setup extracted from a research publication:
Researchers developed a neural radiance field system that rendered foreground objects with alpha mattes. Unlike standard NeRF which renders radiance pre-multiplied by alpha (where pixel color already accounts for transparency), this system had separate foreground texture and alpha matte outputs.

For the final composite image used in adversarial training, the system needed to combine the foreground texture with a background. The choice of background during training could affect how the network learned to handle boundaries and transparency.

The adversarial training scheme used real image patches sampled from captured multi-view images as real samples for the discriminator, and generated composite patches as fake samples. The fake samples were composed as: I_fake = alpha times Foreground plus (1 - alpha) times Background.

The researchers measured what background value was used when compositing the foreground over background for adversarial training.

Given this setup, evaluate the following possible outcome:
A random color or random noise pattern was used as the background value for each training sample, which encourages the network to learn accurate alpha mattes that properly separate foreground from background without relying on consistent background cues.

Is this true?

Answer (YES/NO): NO